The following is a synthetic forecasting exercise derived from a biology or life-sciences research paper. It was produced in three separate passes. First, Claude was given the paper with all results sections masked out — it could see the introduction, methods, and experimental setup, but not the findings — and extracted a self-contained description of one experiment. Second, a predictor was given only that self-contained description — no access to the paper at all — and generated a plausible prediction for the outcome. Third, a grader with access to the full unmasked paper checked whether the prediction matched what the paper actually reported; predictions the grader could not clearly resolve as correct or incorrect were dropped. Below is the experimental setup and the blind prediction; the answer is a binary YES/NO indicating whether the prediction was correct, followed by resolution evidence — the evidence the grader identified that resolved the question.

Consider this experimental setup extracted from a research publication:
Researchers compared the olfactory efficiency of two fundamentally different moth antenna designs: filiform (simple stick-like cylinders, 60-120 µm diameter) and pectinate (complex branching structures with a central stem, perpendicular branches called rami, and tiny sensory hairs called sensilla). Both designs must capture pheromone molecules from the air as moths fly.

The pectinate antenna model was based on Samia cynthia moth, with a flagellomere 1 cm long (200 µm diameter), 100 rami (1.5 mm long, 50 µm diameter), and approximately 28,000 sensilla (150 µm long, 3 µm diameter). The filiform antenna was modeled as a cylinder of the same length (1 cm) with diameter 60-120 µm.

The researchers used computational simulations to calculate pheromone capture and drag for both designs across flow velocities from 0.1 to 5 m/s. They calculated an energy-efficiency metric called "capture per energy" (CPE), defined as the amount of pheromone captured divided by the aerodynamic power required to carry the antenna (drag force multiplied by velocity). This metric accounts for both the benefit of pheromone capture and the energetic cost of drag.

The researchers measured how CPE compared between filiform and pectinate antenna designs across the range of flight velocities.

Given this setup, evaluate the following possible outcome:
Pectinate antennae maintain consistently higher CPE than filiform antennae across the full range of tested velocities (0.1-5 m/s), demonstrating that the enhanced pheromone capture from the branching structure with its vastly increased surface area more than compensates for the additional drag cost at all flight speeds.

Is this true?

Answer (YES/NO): NO